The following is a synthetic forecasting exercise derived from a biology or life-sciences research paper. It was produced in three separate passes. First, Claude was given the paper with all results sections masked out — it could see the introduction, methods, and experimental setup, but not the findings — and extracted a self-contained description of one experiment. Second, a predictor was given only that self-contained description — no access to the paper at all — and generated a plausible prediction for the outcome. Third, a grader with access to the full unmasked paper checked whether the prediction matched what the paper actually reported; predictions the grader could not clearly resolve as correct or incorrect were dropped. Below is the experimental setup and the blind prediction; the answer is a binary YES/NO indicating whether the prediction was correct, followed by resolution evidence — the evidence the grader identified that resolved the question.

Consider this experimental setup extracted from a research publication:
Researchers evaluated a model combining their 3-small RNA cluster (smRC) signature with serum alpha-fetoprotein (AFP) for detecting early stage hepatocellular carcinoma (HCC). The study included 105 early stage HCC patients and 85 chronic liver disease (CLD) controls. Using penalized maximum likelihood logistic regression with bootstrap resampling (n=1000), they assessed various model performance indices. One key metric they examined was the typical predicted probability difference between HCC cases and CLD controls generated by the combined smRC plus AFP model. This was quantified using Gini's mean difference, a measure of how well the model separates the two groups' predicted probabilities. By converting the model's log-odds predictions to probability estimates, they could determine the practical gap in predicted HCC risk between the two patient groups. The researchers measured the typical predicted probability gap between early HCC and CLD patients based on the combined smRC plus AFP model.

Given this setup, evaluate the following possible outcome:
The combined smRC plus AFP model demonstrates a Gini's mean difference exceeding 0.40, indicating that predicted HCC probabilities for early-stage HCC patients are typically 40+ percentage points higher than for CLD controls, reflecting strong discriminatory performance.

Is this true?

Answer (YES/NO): YES